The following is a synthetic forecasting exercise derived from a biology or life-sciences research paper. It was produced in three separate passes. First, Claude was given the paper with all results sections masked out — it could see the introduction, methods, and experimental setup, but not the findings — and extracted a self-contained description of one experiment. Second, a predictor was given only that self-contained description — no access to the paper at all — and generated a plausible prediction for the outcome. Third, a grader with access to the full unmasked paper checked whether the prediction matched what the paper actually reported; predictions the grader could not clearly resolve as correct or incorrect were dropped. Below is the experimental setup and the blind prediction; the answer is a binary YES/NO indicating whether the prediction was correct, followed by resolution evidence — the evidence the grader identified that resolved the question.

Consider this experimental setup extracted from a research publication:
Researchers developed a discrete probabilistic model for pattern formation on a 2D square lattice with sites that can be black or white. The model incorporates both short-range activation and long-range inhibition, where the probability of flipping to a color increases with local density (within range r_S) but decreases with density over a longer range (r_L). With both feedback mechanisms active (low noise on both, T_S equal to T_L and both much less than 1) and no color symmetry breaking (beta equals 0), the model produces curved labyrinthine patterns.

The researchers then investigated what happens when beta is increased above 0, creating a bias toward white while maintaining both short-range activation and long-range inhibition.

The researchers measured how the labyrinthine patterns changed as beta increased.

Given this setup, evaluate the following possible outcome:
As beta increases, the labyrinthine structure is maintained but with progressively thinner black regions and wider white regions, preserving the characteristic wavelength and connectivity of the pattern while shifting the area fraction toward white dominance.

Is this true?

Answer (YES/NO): NO